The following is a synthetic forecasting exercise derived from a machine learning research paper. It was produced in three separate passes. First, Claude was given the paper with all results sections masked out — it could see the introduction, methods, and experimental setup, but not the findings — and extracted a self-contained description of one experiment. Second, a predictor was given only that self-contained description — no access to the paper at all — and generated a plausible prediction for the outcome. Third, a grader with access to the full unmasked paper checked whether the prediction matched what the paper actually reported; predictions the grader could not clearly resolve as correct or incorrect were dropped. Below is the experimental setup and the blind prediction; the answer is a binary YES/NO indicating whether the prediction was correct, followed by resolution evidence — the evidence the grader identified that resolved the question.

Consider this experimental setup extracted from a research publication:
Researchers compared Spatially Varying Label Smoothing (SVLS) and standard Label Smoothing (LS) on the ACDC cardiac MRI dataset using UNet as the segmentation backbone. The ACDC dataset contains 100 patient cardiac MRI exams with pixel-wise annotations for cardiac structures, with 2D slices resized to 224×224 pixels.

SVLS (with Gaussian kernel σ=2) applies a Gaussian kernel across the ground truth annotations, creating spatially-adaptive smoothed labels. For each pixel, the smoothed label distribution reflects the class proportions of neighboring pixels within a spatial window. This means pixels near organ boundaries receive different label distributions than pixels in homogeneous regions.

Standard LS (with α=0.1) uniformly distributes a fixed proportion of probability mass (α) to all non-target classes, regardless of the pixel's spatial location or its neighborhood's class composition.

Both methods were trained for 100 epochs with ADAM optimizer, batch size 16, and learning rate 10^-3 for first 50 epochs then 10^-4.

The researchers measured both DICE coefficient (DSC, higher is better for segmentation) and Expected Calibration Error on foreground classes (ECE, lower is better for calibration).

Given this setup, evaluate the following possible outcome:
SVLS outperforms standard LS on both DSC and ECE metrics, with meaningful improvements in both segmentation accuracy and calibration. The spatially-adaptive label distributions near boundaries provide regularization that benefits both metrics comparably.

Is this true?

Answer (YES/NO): NO